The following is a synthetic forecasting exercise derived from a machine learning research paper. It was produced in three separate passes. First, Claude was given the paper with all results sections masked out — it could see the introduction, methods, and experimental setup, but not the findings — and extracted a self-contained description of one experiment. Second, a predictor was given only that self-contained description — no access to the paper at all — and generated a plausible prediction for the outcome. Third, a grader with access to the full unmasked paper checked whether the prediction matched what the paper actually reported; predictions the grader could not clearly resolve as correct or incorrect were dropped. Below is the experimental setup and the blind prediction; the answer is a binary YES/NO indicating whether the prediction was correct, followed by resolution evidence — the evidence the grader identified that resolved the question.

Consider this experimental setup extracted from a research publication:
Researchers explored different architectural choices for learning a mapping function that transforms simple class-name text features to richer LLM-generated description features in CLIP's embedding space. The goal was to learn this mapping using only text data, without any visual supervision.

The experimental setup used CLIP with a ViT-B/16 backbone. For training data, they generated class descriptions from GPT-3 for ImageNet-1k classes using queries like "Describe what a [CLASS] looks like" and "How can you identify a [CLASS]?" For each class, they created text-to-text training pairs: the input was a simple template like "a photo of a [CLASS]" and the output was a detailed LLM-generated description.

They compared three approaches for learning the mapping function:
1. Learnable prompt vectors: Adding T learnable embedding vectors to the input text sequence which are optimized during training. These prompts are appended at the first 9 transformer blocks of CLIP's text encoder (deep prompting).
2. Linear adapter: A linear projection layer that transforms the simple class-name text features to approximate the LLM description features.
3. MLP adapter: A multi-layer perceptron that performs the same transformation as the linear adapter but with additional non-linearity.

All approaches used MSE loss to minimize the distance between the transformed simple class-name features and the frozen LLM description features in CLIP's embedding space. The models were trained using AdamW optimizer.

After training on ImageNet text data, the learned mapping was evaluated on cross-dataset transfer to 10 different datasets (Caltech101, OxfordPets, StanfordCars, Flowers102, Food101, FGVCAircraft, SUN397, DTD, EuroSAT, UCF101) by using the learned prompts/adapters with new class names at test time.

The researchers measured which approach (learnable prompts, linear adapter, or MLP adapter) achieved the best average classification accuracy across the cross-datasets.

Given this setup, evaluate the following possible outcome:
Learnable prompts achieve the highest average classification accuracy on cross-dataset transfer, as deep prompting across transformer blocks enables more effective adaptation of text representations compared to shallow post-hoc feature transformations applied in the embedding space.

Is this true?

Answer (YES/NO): YES